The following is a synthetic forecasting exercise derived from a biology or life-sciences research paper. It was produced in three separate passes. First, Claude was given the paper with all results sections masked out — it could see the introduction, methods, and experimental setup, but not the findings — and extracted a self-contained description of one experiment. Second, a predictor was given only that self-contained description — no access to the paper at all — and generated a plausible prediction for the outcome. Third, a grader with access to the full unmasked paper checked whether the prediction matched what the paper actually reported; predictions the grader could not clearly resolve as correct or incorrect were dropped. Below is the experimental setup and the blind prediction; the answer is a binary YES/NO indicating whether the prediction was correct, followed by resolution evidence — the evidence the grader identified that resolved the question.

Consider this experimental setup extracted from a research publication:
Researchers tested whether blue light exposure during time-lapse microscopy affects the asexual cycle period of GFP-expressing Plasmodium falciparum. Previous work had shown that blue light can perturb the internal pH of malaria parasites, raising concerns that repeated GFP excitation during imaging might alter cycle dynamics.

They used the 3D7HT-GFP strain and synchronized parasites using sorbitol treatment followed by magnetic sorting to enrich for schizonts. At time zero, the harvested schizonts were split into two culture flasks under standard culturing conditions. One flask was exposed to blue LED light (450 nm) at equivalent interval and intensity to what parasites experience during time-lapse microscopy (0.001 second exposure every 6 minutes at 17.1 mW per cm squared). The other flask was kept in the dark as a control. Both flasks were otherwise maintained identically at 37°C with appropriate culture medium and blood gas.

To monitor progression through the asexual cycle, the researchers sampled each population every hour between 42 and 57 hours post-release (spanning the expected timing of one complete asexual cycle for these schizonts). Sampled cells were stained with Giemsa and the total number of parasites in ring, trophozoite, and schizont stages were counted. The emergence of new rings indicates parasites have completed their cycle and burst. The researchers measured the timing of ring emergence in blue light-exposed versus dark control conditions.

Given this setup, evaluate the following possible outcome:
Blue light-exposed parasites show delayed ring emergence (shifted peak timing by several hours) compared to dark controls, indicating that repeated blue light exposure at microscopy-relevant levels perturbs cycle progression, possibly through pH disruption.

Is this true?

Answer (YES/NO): NO